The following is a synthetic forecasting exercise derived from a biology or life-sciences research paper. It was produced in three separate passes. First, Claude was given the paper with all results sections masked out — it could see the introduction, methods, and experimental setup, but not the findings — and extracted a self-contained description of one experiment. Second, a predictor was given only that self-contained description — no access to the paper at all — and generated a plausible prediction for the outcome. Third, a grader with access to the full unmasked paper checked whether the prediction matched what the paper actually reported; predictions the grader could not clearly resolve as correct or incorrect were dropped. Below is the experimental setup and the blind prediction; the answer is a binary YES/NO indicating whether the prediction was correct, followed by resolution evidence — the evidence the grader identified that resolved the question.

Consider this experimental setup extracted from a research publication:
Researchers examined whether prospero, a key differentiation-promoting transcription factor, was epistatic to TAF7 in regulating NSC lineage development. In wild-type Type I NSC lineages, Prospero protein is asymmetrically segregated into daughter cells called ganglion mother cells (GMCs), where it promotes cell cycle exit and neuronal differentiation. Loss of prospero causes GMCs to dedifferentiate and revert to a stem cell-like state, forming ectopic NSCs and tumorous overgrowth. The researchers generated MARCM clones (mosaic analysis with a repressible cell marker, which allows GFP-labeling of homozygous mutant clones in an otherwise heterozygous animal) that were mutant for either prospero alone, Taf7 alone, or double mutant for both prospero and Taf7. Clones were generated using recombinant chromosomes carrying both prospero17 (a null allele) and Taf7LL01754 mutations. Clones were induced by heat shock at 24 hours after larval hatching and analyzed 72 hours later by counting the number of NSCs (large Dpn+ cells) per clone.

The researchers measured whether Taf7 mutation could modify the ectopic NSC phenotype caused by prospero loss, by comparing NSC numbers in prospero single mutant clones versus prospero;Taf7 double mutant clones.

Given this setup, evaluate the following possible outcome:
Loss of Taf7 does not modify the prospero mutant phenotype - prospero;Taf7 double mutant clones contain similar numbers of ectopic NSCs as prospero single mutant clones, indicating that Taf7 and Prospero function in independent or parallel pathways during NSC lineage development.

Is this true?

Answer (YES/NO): NO